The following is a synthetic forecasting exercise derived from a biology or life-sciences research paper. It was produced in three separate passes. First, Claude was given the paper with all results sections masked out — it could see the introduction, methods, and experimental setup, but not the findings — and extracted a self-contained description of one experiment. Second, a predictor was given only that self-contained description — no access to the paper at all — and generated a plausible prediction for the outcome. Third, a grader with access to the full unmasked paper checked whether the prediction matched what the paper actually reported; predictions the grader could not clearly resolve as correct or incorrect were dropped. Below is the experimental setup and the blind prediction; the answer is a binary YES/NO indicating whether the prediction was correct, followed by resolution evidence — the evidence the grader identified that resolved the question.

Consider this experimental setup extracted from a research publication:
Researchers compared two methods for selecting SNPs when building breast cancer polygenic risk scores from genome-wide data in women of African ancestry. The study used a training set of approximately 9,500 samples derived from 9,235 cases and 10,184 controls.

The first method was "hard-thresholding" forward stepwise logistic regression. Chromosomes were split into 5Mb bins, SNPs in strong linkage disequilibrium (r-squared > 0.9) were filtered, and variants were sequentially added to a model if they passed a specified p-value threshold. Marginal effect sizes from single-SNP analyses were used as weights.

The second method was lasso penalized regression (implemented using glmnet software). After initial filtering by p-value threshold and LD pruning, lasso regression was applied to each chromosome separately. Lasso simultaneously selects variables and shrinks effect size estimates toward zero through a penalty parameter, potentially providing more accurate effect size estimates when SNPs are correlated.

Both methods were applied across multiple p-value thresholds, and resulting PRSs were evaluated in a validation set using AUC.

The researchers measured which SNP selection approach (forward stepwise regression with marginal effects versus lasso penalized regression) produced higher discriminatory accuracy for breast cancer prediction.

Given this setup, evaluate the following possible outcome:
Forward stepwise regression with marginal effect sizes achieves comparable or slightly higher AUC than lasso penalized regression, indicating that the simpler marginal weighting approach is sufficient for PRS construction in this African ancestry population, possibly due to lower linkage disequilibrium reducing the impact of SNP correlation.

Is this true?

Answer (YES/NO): YES